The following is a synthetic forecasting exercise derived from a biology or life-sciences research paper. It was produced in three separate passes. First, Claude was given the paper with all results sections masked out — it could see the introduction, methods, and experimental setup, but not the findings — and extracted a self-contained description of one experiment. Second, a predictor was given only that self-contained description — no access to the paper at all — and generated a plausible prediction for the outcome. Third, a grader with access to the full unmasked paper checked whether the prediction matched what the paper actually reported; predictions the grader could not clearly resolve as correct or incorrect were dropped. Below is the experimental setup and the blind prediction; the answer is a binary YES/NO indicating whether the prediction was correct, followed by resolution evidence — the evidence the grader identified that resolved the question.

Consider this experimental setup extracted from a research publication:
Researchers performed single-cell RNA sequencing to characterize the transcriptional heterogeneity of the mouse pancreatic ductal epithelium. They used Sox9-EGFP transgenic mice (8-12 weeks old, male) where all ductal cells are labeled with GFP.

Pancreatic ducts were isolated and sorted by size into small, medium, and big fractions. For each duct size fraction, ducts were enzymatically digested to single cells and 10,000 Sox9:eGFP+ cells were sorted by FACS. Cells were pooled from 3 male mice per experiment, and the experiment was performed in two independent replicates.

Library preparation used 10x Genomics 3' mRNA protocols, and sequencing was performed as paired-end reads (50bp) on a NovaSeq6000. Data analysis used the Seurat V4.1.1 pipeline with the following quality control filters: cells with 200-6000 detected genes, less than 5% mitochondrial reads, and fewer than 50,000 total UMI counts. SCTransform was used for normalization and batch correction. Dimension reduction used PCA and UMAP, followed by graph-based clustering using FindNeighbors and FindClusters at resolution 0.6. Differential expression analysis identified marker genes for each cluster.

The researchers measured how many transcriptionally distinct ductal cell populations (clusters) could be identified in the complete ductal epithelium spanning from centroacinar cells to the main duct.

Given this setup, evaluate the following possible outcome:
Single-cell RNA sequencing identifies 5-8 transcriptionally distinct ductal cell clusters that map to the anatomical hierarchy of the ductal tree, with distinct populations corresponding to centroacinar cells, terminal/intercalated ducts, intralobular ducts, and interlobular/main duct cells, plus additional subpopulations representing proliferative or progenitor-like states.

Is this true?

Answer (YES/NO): NO